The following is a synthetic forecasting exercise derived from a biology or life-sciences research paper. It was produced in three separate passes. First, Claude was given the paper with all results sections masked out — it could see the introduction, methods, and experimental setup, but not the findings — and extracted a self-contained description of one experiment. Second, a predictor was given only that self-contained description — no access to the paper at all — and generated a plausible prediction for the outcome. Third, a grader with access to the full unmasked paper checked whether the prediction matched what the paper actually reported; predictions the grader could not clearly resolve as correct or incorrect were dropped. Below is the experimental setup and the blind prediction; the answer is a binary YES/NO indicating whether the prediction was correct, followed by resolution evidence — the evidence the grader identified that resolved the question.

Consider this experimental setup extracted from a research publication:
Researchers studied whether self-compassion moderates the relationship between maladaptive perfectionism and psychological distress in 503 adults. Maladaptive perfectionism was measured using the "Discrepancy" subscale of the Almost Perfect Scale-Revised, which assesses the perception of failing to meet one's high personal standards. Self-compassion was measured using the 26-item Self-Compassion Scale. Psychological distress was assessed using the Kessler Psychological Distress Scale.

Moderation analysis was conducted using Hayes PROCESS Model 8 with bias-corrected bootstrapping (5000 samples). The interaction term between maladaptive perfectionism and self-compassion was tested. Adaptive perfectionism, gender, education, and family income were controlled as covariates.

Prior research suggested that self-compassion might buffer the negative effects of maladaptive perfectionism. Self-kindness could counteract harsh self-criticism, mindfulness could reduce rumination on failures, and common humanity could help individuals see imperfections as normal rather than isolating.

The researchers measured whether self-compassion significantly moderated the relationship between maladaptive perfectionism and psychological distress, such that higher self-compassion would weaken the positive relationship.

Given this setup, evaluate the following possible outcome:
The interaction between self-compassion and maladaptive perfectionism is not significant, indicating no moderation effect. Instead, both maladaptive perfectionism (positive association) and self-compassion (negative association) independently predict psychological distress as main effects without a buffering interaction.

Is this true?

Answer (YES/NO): YES